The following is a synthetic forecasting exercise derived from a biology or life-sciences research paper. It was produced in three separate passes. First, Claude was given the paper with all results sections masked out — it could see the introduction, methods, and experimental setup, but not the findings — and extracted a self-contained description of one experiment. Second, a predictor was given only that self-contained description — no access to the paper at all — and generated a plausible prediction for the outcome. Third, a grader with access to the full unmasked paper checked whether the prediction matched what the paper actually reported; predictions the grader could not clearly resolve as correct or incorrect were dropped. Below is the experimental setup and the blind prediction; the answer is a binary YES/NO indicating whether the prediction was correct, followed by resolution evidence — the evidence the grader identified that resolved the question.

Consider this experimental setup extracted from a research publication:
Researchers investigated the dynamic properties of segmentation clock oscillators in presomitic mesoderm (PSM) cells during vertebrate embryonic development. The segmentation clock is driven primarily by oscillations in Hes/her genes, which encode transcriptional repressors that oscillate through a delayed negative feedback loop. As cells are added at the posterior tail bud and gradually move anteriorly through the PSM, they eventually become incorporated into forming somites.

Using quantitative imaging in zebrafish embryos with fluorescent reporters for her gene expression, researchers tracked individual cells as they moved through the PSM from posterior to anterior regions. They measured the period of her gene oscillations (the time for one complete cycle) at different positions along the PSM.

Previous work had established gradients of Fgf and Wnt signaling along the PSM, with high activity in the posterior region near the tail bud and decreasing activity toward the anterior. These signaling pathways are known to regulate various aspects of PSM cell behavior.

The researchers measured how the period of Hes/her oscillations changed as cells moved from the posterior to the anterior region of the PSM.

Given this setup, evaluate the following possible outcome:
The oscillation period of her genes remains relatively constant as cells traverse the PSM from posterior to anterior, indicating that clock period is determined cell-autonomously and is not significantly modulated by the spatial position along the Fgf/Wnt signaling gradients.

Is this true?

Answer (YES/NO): NO